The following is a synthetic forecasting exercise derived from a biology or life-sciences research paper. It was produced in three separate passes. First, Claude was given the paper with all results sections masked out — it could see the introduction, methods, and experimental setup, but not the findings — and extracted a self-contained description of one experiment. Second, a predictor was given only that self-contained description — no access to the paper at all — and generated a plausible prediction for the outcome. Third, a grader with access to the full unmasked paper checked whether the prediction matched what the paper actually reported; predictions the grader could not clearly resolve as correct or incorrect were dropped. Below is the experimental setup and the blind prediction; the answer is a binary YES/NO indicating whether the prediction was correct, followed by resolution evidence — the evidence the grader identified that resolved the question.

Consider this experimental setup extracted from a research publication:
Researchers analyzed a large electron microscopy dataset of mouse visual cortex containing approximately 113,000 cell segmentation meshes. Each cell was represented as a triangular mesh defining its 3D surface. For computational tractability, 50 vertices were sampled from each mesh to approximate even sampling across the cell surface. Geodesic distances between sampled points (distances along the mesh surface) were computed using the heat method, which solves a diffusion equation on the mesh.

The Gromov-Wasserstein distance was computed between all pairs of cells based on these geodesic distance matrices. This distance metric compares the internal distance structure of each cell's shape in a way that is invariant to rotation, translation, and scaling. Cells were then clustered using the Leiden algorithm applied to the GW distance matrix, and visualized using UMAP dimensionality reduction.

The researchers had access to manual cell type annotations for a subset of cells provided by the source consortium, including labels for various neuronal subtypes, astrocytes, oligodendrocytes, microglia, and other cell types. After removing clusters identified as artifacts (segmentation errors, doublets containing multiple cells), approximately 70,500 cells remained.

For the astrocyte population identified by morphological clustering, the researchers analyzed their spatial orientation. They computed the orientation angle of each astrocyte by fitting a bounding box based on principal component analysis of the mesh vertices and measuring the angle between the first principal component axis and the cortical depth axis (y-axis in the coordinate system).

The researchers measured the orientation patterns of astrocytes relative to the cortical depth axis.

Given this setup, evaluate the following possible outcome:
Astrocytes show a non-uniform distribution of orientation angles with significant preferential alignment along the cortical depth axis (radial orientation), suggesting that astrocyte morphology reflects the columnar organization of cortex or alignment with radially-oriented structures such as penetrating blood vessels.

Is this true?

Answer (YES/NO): NO